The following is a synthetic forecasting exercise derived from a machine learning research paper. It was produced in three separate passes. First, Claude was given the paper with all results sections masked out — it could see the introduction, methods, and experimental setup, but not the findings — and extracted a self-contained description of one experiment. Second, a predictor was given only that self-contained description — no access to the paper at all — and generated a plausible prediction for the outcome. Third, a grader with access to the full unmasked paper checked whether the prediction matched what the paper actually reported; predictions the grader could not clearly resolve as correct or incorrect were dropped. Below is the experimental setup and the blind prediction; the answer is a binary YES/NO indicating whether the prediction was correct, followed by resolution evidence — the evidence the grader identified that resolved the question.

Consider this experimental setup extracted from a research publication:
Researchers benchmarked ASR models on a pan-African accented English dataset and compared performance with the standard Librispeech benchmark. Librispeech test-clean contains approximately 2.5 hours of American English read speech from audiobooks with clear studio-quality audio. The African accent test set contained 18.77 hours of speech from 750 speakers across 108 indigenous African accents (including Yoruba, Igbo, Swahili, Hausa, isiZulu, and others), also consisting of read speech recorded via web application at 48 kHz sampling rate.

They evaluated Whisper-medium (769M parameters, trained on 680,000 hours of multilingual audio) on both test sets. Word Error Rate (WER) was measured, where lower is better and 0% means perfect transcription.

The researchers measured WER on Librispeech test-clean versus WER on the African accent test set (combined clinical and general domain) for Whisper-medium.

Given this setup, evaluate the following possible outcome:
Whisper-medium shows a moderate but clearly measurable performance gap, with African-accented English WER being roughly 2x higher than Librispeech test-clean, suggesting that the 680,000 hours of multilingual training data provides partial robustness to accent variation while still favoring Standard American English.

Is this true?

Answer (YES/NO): YES